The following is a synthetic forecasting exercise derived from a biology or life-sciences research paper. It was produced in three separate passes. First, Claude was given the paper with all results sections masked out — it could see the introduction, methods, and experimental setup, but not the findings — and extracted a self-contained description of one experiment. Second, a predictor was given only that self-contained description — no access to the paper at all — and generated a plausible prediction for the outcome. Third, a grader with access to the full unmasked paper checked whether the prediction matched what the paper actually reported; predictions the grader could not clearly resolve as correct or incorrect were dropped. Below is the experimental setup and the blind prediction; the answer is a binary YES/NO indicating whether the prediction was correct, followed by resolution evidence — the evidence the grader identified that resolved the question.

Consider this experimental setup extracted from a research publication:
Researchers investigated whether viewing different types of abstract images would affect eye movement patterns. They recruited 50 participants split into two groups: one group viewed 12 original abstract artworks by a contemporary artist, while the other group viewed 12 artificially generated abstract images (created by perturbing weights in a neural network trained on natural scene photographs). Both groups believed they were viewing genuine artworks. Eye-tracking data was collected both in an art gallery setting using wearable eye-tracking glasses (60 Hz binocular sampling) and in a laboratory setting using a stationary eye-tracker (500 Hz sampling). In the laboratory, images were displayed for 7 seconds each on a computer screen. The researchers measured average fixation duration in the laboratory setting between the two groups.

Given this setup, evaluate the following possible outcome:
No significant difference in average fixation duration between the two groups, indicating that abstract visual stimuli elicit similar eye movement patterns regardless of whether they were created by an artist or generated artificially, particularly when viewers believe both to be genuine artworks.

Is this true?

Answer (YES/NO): NO